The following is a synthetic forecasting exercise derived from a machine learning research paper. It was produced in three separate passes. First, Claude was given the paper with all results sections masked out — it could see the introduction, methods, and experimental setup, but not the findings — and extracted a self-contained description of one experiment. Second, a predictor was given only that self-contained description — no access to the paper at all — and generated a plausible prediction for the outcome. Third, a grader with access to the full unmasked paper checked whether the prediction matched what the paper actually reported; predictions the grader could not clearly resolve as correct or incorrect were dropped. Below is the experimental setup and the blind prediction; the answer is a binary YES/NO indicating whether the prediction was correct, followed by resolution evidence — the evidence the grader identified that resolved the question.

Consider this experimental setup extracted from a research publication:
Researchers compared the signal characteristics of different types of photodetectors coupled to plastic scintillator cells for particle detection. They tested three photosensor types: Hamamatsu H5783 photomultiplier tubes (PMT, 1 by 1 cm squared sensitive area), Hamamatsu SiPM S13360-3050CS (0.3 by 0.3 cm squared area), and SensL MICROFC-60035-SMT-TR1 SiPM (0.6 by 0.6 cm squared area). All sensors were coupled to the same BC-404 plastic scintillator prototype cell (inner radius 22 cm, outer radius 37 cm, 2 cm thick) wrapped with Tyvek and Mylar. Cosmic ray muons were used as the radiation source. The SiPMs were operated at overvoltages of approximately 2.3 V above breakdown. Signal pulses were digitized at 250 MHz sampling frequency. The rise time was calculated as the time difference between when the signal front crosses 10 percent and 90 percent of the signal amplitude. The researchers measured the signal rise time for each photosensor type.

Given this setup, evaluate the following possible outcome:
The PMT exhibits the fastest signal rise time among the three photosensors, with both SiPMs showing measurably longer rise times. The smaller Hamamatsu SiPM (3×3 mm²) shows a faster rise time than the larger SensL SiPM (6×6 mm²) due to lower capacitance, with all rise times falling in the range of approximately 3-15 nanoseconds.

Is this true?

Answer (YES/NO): NO